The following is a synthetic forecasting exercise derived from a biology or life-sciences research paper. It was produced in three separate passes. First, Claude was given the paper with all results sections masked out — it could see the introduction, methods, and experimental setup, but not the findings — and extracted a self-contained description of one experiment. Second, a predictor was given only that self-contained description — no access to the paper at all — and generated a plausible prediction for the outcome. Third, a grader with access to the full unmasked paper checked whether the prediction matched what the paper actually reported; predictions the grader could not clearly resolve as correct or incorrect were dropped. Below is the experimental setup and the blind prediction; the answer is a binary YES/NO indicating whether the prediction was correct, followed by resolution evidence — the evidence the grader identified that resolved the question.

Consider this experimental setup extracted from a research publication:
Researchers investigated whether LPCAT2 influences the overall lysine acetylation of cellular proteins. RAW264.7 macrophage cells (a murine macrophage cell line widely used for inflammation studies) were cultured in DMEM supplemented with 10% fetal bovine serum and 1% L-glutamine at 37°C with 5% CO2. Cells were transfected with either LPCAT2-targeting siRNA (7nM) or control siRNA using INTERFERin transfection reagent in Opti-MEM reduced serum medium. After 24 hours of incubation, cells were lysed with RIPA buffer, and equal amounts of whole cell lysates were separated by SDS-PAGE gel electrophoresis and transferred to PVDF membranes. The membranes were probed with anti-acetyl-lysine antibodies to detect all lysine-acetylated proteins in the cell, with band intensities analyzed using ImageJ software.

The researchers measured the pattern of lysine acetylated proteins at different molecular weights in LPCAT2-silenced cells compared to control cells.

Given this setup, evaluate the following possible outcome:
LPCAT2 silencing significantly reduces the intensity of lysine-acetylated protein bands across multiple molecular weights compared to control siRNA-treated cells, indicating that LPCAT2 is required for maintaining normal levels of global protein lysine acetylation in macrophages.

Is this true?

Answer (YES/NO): NO